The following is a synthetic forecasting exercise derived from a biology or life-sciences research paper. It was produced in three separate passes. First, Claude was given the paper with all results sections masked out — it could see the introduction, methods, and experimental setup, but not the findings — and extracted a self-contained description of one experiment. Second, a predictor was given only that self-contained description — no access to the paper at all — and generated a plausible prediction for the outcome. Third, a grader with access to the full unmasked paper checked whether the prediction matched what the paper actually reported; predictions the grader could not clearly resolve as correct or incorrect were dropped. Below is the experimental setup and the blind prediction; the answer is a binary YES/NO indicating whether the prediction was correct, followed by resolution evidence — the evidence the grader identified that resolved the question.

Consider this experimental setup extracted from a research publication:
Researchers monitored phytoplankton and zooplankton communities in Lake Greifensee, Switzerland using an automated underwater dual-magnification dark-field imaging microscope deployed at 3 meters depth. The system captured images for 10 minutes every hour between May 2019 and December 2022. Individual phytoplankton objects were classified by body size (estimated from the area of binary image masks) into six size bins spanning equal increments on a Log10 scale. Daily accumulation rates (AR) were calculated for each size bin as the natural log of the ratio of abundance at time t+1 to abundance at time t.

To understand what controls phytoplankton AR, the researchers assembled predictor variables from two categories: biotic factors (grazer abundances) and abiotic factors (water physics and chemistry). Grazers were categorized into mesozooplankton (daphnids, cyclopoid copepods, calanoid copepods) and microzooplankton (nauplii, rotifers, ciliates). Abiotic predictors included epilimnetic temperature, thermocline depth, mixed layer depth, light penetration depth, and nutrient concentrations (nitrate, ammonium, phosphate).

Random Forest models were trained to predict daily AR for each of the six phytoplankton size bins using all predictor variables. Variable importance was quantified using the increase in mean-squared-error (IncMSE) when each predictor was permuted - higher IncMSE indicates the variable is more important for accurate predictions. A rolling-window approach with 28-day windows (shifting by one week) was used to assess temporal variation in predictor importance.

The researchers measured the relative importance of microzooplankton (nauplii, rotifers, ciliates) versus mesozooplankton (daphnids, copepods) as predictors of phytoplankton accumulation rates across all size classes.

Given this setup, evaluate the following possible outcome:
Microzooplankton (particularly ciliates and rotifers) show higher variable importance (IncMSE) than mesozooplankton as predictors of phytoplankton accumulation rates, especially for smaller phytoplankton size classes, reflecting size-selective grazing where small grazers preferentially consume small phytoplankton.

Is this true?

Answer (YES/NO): NO